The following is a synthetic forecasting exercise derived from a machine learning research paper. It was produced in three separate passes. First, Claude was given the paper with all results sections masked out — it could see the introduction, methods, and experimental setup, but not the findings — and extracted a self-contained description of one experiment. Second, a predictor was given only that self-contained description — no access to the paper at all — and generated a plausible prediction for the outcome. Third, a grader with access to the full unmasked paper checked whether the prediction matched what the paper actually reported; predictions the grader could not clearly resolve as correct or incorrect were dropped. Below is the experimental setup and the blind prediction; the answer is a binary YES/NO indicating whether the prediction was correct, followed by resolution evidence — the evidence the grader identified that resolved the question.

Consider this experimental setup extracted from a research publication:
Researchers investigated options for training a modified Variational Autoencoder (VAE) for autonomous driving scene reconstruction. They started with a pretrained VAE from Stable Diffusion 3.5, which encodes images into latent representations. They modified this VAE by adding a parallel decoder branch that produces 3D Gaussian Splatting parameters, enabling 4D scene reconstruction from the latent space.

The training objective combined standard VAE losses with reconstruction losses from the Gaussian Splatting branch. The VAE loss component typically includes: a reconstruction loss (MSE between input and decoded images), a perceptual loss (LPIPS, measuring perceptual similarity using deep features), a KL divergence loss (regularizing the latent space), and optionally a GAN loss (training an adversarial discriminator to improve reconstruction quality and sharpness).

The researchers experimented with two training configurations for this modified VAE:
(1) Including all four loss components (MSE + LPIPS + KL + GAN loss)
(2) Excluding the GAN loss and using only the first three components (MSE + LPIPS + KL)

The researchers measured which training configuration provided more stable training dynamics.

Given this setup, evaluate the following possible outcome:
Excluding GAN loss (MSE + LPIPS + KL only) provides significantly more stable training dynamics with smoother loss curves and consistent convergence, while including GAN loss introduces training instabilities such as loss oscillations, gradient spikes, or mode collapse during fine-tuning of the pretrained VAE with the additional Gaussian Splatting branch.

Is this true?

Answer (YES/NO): YES